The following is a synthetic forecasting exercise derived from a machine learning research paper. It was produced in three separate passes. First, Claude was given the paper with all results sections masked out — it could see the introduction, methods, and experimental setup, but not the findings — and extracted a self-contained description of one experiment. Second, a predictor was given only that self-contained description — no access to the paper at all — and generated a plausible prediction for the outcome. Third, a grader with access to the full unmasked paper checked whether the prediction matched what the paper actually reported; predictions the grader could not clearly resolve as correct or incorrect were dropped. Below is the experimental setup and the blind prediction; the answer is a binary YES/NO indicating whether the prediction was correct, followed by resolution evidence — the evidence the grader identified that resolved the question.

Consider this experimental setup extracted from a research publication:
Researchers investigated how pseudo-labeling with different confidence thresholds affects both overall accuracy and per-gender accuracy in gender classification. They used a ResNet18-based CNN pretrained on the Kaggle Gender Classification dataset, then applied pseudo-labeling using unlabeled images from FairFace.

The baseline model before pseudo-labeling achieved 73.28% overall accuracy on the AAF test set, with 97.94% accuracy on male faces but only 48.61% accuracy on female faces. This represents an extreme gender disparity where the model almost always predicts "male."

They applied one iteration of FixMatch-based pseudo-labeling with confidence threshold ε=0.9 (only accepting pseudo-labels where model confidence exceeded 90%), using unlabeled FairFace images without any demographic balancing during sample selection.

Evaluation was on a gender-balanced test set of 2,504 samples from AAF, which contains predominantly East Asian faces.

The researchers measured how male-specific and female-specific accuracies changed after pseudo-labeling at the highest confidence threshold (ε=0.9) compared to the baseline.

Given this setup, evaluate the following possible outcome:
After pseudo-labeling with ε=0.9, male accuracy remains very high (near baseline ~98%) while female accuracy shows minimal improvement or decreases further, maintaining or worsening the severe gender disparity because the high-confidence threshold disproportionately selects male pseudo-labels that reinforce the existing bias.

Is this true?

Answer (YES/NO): NO